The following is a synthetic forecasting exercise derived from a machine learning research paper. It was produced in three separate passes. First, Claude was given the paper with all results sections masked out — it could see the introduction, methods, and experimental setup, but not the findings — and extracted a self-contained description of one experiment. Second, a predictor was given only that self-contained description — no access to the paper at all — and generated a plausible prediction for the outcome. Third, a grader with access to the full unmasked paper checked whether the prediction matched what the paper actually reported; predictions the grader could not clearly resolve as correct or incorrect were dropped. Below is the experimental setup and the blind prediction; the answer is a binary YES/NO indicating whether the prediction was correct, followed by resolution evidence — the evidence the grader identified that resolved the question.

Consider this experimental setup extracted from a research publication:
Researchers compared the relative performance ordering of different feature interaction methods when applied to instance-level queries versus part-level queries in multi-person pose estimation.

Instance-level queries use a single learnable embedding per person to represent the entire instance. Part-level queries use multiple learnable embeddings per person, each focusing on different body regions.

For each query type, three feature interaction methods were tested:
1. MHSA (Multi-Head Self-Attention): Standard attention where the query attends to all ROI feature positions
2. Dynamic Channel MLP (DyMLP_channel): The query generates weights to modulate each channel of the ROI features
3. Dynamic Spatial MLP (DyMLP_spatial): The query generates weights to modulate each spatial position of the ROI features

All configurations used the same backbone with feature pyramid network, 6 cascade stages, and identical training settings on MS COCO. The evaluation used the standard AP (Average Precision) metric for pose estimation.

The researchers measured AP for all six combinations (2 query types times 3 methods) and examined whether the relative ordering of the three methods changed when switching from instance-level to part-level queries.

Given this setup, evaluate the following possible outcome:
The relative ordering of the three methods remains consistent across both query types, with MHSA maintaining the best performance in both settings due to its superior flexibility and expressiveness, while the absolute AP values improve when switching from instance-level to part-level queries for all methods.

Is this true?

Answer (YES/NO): NO